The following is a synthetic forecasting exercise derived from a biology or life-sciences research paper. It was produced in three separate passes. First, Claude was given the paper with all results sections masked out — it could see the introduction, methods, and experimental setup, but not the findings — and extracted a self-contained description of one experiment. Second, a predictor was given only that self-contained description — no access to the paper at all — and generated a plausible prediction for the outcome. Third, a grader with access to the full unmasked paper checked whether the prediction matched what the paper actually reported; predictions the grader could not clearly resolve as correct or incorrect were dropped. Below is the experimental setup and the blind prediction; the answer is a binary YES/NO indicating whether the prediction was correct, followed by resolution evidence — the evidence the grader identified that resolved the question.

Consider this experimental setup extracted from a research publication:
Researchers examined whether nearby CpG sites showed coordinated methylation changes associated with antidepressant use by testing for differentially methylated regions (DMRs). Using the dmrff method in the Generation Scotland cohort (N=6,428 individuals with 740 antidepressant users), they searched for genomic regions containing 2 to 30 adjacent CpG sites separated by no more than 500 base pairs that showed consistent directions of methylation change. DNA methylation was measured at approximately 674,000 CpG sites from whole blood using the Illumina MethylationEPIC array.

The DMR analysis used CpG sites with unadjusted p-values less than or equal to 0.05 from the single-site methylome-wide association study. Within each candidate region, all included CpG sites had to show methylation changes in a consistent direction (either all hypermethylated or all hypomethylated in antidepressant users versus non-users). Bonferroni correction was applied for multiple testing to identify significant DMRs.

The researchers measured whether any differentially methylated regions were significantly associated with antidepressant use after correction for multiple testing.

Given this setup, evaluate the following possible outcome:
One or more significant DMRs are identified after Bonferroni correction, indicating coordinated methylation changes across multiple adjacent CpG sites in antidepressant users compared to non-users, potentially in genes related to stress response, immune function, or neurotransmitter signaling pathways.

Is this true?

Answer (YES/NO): YES